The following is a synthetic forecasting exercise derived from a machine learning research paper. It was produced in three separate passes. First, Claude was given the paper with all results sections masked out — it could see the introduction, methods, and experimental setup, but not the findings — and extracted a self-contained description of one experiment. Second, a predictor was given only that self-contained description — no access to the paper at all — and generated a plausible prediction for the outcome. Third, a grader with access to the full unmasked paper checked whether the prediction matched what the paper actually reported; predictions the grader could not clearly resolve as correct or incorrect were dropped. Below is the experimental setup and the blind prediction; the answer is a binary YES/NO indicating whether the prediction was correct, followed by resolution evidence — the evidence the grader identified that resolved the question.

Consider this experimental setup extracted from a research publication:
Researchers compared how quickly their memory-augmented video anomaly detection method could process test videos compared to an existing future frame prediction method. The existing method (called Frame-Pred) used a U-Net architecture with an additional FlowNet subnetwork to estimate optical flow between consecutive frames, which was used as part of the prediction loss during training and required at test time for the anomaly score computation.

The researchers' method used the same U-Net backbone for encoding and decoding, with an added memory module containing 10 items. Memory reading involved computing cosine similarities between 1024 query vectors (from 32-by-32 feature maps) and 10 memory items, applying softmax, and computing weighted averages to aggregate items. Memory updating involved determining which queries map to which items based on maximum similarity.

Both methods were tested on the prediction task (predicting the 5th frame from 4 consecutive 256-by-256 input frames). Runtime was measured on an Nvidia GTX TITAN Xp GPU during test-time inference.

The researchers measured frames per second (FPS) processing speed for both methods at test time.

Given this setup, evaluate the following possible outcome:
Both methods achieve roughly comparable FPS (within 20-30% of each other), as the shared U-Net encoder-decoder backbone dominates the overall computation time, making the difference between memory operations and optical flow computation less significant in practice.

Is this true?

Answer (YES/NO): NO